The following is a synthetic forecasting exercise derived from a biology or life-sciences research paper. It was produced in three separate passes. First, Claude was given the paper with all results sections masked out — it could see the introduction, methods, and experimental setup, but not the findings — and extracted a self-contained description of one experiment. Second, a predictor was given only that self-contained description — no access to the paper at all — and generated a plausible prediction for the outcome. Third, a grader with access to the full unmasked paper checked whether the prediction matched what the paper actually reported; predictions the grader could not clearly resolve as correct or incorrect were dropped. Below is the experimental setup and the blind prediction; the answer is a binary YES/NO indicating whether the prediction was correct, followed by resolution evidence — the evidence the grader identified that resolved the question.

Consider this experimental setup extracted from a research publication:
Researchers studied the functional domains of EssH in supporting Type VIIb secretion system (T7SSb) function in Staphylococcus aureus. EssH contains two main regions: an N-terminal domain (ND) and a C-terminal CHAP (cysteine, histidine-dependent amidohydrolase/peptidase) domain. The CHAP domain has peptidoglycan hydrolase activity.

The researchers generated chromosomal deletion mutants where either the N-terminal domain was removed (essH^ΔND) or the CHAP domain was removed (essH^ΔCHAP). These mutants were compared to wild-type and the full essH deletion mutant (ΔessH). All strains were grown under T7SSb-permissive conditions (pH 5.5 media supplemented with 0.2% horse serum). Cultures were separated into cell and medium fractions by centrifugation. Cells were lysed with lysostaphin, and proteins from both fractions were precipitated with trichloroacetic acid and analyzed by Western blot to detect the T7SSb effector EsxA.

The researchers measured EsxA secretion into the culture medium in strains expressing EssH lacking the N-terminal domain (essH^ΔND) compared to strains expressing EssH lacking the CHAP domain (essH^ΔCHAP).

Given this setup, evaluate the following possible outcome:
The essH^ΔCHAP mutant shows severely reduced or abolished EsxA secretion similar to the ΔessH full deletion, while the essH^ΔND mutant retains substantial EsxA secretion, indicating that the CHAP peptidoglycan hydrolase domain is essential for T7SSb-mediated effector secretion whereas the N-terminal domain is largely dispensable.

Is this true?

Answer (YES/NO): NO